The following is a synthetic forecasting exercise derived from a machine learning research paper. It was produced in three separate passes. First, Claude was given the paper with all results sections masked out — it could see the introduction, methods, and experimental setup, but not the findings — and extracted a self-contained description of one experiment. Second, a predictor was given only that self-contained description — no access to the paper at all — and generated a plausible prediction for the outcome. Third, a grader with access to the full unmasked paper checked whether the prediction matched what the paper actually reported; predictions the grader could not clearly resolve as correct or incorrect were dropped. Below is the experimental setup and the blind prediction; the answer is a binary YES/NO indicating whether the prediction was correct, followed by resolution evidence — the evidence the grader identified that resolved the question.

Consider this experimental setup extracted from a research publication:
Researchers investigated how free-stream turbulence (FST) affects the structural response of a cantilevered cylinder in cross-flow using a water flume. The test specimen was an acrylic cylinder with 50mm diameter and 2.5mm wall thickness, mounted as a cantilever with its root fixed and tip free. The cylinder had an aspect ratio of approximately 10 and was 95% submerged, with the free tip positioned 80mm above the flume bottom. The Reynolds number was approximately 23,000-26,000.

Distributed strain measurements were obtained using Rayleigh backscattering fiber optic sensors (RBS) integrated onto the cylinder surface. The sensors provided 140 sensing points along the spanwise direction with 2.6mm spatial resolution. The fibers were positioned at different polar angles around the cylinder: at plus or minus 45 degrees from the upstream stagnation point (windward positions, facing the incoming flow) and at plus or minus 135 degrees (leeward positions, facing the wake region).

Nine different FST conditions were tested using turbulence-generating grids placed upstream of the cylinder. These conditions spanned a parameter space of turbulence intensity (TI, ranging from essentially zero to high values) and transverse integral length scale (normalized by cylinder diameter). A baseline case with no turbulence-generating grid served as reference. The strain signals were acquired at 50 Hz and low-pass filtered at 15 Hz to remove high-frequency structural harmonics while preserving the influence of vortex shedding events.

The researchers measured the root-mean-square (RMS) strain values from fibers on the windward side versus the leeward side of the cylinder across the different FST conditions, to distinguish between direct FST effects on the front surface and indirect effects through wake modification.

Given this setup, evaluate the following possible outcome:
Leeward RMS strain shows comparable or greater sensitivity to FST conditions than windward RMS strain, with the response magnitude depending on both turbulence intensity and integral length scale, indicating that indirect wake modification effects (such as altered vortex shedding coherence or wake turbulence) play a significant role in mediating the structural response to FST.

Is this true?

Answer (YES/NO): NO